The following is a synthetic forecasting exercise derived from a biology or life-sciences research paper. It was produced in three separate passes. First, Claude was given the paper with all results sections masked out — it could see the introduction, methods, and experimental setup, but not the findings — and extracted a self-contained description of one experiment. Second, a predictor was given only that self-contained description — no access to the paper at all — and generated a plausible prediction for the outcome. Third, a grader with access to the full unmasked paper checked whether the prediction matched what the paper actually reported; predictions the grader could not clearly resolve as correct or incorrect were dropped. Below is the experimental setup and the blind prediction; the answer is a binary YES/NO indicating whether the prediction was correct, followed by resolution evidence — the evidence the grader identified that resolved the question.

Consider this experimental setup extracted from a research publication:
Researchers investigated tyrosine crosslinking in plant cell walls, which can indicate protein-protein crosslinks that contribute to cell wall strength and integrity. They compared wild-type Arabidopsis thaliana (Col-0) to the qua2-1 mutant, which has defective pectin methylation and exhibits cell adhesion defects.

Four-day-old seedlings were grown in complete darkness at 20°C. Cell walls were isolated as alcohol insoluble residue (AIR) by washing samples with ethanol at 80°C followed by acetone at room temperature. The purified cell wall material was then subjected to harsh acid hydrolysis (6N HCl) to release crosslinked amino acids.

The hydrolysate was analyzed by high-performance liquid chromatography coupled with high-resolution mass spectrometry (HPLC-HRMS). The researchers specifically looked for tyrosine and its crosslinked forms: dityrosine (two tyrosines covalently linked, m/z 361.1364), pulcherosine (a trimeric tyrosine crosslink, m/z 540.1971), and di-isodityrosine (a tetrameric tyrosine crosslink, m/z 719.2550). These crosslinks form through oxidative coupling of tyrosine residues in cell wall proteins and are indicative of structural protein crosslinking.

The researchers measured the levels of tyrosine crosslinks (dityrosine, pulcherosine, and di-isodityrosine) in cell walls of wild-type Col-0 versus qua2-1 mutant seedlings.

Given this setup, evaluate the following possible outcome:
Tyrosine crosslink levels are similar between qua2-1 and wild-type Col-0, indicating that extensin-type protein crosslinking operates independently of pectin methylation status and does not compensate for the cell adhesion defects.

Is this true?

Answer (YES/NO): NO